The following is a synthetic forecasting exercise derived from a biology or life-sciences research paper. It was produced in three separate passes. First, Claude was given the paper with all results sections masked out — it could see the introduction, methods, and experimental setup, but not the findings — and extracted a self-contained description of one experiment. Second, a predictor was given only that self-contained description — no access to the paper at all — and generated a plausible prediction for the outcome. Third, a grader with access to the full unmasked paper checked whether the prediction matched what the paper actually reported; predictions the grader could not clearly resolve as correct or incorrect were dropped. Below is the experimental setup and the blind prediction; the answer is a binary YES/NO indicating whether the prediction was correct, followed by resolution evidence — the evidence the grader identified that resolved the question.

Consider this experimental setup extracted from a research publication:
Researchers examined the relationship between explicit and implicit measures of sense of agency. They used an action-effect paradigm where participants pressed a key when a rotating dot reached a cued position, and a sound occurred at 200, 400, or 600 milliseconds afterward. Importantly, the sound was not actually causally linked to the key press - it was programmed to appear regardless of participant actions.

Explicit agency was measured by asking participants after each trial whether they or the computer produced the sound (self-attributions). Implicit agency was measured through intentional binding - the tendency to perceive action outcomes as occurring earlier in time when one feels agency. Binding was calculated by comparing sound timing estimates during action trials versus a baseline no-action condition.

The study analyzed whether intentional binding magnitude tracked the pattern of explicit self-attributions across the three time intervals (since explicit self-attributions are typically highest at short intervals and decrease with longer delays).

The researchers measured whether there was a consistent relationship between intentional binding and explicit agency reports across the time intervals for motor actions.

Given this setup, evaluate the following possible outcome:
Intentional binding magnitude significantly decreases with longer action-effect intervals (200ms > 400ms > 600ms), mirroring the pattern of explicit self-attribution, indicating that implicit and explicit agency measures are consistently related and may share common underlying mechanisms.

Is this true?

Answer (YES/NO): NO